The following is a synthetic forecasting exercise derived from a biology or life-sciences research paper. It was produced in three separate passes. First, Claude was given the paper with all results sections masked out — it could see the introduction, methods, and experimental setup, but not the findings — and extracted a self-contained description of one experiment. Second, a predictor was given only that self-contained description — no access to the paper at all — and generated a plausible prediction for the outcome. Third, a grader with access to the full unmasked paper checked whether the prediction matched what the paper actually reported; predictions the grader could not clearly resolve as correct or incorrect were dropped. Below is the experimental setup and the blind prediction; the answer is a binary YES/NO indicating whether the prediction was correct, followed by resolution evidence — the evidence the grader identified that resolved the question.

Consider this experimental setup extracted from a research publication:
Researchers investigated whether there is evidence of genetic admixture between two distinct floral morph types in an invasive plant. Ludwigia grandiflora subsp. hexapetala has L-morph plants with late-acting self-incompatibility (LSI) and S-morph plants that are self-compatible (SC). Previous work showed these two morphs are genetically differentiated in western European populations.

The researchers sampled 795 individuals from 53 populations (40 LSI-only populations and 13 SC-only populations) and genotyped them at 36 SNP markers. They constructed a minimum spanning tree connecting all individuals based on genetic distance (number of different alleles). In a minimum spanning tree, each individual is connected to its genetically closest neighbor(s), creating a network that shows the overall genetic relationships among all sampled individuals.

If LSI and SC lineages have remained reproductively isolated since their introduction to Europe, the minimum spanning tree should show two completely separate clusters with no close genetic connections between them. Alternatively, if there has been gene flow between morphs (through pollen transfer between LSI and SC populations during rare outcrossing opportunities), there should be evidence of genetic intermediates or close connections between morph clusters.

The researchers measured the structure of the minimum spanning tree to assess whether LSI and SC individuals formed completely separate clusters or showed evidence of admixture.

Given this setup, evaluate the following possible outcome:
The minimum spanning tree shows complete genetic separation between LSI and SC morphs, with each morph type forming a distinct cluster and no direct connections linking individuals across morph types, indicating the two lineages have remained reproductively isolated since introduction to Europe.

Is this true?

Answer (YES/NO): NO